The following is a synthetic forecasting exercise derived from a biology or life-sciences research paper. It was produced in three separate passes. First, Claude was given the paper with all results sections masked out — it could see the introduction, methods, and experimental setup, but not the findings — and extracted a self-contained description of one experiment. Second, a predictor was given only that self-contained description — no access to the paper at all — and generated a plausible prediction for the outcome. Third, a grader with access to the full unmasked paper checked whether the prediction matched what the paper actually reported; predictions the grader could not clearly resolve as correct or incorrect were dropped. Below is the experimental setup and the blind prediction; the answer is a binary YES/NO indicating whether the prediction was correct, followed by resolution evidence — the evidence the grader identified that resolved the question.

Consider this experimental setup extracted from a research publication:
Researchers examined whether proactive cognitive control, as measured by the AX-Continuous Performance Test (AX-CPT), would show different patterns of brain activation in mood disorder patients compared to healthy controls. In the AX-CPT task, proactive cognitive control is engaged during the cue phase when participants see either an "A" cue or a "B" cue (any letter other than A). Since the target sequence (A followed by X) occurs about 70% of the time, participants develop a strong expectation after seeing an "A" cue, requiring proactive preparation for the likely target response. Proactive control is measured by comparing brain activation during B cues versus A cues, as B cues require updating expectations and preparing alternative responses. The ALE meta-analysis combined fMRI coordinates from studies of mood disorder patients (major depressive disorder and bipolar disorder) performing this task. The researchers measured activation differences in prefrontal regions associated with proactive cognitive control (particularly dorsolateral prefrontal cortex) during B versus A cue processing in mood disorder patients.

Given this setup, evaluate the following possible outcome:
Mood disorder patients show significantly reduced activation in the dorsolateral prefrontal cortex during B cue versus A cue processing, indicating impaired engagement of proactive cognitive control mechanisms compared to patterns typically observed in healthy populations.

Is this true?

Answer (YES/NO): YES